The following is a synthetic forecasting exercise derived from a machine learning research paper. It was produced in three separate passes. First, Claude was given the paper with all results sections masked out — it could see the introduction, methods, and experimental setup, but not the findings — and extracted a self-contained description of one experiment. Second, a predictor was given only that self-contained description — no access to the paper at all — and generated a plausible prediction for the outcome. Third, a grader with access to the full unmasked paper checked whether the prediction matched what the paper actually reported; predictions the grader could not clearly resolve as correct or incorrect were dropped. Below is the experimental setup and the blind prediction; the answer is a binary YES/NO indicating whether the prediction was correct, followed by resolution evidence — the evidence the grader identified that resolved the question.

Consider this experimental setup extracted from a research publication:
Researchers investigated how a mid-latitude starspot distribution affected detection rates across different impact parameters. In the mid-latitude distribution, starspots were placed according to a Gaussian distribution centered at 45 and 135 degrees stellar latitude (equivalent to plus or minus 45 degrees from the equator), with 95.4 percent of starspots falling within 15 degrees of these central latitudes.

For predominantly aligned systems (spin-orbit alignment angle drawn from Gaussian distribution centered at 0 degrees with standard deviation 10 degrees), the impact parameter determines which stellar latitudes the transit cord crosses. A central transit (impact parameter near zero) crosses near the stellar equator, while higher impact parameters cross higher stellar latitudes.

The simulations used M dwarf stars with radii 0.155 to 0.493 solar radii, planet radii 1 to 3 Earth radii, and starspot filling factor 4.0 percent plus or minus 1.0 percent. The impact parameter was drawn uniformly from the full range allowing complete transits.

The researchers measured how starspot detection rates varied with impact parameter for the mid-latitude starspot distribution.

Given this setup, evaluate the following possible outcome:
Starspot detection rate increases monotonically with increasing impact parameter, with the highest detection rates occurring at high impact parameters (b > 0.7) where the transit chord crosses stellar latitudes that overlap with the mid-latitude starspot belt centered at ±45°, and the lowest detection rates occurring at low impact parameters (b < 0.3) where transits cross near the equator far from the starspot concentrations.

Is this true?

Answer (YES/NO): NO